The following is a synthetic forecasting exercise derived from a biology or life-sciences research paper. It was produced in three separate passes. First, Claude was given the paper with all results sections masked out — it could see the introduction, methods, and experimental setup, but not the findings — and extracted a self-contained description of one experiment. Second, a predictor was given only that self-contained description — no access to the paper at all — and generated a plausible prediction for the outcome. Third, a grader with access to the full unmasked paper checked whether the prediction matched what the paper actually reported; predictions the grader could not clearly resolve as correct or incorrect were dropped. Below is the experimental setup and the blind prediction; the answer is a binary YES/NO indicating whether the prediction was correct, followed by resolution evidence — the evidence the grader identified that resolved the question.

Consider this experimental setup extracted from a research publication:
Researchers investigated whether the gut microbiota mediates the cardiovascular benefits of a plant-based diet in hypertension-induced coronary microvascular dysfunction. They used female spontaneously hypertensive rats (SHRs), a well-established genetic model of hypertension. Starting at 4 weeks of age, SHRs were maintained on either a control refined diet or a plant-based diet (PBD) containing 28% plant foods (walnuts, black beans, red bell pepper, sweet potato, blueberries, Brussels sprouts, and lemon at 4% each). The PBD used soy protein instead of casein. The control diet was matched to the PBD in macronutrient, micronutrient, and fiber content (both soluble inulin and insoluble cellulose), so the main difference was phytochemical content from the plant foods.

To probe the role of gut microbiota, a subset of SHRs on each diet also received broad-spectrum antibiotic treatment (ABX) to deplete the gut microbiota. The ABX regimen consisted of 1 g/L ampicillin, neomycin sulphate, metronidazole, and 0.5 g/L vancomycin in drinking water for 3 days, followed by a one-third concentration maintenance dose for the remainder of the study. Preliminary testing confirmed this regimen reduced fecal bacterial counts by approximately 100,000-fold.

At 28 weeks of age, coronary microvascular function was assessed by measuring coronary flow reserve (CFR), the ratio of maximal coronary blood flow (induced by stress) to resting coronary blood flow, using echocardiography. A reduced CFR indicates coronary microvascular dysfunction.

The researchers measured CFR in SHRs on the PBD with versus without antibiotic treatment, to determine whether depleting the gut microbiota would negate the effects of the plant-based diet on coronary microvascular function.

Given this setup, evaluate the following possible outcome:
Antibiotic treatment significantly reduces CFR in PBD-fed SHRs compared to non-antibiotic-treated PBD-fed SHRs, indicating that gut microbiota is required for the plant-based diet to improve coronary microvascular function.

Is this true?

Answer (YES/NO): NO